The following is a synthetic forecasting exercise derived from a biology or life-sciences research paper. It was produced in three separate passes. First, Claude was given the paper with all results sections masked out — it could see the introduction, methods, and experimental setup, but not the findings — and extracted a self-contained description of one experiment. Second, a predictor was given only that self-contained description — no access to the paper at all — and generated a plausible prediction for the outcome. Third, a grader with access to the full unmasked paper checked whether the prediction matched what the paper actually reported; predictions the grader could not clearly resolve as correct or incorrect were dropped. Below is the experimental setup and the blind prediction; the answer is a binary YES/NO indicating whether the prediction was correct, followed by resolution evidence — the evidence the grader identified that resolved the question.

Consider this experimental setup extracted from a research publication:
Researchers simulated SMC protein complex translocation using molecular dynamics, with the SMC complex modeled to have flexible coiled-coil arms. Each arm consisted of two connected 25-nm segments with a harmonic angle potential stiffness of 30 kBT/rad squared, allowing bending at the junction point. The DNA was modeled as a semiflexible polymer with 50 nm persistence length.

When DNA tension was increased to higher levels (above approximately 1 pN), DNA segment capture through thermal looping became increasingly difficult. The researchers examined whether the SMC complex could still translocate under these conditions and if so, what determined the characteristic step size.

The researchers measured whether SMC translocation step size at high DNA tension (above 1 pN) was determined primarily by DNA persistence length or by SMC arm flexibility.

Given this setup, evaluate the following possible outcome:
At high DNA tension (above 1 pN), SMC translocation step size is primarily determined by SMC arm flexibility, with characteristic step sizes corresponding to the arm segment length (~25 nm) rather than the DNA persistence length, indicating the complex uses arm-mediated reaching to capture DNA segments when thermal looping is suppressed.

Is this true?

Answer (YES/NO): YES